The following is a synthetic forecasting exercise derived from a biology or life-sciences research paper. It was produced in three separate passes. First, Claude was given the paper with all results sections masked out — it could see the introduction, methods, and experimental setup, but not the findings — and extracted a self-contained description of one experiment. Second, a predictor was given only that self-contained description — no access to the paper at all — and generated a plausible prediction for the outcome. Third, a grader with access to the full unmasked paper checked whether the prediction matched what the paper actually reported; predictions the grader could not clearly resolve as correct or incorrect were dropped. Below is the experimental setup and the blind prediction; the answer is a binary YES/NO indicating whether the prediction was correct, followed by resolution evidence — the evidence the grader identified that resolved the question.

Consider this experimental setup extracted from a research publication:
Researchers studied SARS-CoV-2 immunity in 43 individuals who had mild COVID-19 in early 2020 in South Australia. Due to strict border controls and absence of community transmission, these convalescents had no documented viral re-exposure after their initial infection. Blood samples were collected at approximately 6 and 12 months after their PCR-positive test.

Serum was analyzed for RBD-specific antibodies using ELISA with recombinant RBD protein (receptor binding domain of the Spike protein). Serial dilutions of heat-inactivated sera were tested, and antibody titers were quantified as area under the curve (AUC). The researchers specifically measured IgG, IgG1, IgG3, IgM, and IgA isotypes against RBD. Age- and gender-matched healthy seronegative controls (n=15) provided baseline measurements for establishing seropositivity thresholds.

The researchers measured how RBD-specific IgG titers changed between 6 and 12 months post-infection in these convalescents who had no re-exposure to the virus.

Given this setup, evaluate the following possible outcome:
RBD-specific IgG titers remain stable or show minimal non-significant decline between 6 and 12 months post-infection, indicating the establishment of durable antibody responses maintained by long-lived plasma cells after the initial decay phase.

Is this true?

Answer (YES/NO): NO